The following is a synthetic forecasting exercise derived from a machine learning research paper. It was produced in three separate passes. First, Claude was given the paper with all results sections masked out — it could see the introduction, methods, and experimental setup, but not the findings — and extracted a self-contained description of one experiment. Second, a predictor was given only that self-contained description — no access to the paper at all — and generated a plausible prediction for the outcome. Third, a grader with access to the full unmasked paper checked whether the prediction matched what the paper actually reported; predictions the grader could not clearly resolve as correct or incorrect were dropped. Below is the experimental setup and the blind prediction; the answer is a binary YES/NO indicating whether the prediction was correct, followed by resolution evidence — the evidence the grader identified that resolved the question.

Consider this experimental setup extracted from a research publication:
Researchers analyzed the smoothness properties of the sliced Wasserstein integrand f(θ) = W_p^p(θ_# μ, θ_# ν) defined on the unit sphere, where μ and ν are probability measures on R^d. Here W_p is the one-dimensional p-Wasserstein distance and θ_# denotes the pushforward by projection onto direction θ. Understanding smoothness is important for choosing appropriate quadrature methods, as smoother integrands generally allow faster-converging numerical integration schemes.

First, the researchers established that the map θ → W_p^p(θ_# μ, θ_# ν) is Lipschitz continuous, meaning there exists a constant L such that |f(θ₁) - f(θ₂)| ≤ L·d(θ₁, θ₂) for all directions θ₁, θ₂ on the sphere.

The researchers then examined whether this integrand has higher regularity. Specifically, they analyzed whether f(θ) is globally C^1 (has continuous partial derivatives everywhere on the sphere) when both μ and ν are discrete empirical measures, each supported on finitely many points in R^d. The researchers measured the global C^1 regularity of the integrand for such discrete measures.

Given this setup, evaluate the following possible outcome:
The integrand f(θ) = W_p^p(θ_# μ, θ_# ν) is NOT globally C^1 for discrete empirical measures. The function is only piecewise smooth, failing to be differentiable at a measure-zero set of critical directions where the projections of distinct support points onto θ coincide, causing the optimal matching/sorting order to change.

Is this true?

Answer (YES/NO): YES